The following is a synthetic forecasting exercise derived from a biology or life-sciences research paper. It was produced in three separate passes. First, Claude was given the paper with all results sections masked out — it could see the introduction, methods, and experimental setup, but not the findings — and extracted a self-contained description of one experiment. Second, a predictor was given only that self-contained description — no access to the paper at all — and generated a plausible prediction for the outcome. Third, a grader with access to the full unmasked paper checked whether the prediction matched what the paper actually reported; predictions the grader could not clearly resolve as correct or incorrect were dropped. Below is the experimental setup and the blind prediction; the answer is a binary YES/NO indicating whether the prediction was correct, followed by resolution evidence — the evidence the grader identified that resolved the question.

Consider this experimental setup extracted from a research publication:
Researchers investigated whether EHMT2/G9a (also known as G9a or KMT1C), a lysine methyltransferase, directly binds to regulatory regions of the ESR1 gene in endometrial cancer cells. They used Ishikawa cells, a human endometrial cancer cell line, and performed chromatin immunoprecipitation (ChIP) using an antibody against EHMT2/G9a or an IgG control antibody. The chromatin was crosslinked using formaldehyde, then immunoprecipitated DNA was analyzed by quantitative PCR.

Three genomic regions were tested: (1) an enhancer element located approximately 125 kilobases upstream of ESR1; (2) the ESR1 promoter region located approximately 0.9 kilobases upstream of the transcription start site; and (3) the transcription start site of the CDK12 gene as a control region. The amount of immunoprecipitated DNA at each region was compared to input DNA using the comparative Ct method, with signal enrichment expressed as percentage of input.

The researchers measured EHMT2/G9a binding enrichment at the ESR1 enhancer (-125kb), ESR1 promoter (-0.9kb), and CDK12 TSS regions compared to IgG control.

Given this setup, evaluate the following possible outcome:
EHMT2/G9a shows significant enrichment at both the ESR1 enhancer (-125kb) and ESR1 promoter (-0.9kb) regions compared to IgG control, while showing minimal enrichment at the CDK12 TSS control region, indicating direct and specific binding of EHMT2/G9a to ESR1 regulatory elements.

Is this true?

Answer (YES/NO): YES